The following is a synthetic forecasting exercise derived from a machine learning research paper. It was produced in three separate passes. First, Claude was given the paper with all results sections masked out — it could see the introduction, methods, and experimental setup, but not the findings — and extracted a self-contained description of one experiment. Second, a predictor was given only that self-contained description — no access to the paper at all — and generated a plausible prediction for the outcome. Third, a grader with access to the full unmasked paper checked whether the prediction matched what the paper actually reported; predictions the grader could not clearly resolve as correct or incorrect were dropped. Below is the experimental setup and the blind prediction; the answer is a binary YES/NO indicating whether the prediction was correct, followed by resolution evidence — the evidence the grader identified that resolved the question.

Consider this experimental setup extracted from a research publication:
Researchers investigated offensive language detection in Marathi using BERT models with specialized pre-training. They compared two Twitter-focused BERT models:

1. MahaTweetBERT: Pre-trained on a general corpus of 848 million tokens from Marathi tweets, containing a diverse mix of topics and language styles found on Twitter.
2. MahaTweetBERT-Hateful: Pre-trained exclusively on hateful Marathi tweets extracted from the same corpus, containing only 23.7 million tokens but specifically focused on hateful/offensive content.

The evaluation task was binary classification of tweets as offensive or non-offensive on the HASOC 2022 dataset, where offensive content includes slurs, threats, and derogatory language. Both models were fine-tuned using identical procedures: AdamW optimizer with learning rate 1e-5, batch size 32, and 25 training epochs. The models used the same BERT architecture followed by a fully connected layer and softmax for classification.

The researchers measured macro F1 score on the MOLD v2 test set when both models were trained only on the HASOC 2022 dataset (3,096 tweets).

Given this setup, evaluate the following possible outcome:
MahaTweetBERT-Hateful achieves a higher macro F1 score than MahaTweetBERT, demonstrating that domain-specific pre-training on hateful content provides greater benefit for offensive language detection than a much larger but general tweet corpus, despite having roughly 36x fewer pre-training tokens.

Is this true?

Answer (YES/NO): YES